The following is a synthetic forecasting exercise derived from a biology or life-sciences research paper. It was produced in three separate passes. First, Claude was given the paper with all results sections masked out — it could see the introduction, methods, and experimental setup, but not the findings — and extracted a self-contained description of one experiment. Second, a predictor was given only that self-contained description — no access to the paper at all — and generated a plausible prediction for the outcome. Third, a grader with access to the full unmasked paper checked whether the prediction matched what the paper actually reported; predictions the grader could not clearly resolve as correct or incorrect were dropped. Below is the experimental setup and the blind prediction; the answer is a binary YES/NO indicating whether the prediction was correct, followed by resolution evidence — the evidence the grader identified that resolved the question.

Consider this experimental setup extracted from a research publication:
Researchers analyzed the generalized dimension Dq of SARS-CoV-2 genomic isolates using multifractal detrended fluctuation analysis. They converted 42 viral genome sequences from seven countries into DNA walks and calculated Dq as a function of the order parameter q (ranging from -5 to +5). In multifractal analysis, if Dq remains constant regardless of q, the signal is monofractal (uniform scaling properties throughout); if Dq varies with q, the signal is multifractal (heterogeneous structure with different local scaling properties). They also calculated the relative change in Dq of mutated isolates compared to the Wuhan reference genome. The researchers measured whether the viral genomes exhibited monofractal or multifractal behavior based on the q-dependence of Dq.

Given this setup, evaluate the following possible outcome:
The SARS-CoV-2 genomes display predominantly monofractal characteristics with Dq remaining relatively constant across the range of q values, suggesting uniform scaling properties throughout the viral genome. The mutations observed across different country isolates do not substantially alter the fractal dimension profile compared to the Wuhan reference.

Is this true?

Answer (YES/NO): NO